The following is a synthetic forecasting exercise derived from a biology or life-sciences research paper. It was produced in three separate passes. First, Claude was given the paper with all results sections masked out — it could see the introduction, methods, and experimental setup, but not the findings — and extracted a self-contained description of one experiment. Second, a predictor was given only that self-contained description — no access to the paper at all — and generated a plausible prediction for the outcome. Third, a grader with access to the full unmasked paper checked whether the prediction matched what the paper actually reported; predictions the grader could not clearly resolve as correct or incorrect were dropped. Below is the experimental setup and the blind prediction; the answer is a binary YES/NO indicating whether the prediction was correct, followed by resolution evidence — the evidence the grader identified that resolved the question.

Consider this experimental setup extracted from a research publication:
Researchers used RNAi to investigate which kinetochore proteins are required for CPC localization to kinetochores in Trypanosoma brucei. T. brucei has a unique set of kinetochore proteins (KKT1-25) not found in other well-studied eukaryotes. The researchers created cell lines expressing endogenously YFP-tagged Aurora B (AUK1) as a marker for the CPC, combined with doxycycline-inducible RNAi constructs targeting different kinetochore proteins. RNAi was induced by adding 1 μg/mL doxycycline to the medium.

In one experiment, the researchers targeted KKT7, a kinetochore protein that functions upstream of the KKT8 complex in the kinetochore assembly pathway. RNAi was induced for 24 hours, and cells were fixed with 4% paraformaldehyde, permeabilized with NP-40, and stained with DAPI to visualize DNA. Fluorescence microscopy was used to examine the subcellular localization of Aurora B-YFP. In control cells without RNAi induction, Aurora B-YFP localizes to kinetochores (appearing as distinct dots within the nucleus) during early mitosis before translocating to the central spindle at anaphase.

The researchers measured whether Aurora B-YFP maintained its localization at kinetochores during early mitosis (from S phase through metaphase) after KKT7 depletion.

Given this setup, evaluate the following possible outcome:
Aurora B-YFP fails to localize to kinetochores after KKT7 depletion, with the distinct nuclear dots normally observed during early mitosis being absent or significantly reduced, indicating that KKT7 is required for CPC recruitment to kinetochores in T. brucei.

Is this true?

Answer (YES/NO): YES